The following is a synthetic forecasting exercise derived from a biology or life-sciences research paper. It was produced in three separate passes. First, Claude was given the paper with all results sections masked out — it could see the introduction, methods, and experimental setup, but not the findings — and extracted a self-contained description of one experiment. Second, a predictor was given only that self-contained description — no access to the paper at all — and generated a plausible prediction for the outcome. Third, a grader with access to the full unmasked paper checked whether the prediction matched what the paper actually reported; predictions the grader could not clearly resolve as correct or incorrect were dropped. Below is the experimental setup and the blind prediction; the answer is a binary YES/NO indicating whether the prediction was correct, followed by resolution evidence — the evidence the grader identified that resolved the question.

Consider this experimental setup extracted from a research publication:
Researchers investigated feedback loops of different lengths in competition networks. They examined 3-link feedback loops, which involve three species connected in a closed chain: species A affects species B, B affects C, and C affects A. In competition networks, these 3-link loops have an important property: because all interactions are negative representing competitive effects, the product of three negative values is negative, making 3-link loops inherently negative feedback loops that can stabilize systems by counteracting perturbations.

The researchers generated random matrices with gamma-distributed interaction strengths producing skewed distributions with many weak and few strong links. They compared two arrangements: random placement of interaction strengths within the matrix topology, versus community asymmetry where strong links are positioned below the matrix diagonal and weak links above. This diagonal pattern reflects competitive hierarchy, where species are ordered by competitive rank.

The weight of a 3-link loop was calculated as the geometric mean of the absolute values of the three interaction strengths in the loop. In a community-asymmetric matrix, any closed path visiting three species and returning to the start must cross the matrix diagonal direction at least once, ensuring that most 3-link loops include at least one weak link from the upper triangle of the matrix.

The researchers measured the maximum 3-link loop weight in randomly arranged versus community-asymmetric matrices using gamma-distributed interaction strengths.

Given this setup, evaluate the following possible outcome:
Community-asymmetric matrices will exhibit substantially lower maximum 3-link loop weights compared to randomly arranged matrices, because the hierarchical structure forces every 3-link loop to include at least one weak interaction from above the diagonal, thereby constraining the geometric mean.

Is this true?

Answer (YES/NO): YES